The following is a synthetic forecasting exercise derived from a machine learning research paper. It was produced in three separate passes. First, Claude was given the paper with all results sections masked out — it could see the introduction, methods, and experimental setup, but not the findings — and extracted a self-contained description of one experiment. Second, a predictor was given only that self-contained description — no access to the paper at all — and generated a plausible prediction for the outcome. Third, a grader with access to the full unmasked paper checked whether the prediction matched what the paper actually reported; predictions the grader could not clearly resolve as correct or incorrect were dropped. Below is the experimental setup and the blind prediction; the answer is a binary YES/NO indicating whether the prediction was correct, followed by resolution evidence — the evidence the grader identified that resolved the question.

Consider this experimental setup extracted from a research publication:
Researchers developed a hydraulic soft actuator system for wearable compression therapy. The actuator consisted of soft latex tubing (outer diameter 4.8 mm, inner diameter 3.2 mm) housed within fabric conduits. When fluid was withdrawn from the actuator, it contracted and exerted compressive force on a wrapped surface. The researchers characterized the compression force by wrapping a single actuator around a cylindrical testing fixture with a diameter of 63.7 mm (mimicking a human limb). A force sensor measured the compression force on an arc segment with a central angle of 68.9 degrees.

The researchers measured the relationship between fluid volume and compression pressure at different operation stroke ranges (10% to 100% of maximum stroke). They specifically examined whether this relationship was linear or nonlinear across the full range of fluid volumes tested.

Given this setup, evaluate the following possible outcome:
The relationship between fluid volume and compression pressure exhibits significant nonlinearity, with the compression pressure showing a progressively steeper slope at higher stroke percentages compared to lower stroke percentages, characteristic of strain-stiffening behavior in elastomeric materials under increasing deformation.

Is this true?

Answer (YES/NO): NO